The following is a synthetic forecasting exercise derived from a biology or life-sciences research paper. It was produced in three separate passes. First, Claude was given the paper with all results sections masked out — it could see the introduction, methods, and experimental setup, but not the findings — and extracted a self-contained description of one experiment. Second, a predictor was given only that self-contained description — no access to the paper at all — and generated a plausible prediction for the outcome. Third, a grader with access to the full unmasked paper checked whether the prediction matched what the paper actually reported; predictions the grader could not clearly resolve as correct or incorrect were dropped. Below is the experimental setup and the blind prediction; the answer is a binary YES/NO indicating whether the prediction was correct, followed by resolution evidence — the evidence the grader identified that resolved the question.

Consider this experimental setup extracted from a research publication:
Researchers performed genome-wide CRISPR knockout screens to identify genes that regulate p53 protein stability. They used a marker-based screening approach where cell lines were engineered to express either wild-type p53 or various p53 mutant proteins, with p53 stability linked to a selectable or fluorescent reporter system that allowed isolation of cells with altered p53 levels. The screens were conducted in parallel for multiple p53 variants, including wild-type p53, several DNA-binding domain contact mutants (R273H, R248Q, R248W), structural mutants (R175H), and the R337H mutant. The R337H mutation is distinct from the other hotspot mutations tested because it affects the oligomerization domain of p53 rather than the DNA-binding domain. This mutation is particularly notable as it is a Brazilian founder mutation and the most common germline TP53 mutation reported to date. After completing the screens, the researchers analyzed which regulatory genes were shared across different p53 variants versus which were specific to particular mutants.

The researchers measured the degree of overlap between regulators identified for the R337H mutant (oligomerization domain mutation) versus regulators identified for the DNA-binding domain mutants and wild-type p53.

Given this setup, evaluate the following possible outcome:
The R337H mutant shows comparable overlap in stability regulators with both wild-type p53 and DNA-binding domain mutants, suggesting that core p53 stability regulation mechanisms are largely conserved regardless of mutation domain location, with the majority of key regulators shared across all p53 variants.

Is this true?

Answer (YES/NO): NO